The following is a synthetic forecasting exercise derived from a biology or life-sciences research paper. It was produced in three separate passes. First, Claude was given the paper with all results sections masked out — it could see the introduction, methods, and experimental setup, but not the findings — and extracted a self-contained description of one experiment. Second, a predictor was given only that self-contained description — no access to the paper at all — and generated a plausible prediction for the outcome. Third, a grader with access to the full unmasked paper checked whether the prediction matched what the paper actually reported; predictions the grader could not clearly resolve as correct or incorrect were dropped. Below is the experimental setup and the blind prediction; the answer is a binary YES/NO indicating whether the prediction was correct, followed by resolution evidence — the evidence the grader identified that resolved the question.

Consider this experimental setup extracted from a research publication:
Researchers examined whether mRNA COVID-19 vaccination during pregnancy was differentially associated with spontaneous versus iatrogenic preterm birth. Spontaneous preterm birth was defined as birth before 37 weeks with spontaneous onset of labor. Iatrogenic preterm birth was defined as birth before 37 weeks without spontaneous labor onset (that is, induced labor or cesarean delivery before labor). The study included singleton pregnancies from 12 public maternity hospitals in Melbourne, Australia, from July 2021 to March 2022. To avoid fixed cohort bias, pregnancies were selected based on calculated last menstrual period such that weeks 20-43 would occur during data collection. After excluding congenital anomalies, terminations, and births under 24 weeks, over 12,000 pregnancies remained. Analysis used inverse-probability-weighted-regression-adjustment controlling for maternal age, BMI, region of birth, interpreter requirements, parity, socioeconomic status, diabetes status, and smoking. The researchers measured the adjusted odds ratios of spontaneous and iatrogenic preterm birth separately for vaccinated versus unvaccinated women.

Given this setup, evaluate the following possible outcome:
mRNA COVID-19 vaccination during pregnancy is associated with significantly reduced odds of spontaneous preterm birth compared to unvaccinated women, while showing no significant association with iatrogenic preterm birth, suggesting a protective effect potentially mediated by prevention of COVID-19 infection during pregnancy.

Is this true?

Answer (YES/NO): NO